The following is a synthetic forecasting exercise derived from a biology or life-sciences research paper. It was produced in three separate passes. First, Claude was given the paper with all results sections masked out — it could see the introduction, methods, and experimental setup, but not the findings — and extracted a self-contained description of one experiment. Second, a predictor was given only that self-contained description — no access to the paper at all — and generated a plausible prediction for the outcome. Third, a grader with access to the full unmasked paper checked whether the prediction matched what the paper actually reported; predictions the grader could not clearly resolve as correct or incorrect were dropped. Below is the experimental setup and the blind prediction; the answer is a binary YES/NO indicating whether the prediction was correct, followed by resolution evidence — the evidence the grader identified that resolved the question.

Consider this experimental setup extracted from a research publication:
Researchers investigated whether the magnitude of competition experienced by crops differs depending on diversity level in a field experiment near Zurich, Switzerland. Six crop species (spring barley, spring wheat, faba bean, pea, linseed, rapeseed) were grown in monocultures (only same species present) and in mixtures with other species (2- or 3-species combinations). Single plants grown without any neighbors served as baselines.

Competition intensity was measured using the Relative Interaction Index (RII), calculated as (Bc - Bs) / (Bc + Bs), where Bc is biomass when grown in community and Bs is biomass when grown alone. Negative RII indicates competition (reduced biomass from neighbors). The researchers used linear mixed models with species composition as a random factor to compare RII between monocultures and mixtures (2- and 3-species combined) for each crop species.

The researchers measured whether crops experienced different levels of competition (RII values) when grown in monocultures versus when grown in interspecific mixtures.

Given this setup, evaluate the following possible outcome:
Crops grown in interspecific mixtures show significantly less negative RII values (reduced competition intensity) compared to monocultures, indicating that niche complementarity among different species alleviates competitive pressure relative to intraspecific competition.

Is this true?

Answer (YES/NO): NO